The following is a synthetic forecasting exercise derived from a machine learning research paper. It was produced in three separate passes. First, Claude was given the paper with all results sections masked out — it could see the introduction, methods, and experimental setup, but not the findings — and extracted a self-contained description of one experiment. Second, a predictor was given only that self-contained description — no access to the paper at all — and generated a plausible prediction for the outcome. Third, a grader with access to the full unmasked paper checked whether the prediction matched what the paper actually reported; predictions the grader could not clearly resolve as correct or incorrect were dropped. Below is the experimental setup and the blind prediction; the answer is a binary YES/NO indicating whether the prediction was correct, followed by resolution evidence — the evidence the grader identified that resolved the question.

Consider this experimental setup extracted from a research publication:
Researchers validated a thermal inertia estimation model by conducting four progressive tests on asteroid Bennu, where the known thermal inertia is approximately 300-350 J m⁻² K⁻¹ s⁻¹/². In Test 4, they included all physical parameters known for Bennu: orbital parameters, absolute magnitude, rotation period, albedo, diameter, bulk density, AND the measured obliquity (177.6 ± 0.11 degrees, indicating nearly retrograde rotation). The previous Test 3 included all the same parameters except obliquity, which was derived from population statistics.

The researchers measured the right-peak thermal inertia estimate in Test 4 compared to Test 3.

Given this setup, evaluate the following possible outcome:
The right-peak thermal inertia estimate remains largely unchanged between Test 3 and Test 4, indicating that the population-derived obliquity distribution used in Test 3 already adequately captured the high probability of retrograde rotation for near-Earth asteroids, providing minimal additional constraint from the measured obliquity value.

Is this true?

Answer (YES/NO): NO